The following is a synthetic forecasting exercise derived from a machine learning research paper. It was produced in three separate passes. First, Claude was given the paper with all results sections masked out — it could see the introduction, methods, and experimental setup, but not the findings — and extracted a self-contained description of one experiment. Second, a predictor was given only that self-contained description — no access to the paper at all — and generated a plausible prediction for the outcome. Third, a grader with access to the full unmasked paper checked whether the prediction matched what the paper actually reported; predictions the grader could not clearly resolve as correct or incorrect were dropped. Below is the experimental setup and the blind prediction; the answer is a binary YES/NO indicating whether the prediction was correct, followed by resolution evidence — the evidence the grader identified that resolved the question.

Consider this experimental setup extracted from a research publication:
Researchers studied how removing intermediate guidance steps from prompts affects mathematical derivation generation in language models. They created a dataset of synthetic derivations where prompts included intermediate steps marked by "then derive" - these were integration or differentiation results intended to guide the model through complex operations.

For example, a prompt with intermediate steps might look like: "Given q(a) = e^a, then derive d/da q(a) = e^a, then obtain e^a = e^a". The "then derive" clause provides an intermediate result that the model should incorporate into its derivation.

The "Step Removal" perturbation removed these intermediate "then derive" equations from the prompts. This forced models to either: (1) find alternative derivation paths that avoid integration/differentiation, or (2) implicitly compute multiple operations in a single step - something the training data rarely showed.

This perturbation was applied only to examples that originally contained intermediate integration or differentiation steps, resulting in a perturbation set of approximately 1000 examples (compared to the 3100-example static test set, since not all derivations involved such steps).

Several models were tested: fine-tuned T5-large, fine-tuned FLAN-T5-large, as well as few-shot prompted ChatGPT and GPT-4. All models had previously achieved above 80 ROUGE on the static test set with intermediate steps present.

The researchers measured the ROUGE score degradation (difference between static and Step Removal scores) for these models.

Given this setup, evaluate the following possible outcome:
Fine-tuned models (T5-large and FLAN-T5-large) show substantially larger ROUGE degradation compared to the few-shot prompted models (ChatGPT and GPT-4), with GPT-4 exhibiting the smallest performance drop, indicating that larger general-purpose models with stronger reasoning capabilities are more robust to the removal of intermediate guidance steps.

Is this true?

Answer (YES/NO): NO